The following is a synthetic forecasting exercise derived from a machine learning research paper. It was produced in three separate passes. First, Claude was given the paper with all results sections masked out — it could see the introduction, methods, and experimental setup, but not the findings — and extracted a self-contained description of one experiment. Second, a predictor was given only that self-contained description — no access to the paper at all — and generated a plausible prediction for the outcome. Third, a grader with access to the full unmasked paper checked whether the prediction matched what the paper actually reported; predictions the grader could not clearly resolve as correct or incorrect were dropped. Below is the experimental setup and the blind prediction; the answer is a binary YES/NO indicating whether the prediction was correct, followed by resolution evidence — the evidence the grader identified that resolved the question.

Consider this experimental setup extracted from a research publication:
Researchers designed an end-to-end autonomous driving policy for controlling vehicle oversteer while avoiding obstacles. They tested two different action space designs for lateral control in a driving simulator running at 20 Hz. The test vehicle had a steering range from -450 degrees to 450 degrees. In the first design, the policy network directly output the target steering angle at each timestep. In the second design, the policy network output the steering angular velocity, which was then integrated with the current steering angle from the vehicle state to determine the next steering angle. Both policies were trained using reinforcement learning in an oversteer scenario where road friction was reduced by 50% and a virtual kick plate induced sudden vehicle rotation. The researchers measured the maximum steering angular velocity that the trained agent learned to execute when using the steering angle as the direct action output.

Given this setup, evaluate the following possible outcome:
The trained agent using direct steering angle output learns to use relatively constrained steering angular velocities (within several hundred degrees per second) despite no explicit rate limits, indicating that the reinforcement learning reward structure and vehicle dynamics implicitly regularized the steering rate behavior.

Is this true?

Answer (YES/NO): NO